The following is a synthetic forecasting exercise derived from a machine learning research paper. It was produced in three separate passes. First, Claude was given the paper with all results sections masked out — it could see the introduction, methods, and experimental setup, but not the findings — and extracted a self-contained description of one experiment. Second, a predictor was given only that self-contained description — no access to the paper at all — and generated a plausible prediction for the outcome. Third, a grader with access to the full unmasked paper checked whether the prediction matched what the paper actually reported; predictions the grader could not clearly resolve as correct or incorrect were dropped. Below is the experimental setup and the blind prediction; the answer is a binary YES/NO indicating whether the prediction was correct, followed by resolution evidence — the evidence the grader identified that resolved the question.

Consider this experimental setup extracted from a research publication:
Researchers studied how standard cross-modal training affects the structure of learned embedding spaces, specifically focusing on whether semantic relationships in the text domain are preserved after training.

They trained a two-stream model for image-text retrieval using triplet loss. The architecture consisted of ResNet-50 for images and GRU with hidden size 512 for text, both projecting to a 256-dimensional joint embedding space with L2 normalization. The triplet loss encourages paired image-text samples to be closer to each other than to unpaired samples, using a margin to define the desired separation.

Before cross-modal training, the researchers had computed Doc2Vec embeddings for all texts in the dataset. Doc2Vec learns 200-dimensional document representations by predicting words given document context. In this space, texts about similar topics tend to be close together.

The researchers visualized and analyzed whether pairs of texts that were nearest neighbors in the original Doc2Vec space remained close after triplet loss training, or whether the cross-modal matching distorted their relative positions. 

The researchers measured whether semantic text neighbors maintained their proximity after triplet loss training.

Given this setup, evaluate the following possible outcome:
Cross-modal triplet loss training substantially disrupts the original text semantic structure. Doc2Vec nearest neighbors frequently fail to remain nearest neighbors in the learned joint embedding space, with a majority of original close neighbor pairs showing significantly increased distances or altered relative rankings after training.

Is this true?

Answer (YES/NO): YES